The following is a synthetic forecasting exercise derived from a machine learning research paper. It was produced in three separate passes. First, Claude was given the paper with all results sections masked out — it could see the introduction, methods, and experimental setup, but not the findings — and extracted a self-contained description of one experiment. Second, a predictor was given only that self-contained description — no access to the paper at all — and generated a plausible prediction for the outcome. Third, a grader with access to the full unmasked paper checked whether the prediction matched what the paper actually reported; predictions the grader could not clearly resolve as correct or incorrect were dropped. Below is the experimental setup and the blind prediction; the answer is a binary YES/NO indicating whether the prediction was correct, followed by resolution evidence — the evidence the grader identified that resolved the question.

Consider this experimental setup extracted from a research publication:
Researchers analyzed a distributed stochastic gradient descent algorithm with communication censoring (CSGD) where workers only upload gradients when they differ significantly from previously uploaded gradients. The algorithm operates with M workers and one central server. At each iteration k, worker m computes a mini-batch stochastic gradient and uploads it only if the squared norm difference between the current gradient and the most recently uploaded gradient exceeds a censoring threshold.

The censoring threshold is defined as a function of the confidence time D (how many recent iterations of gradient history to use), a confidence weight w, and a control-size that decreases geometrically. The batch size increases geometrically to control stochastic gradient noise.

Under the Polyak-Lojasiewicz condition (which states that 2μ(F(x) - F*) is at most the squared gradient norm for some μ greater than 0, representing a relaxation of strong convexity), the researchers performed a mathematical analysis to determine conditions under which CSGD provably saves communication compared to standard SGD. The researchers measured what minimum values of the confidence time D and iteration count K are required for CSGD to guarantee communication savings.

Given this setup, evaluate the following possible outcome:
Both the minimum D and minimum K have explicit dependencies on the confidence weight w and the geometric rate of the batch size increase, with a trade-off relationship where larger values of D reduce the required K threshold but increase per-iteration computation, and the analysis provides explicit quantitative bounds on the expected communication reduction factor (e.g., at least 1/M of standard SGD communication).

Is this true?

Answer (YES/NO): NO